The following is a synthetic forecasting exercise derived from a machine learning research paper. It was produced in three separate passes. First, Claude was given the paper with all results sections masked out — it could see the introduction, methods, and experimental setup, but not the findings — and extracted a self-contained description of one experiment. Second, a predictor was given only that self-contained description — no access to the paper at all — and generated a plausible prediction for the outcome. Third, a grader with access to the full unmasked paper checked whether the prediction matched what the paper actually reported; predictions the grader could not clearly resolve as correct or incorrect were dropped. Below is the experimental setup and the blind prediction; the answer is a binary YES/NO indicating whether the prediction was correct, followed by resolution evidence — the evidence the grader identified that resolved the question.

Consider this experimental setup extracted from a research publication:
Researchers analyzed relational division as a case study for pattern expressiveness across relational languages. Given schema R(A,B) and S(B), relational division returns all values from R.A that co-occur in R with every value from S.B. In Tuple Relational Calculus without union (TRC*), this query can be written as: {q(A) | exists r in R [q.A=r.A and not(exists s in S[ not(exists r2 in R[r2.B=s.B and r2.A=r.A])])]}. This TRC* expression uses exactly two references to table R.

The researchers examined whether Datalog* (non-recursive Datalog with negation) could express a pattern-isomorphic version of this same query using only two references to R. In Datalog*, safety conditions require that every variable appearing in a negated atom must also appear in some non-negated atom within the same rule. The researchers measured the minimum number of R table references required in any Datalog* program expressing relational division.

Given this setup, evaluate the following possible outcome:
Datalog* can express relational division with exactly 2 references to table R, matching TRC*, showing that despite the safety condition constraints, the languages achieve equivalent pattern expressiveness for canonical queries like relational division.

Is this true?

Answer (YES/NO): NO